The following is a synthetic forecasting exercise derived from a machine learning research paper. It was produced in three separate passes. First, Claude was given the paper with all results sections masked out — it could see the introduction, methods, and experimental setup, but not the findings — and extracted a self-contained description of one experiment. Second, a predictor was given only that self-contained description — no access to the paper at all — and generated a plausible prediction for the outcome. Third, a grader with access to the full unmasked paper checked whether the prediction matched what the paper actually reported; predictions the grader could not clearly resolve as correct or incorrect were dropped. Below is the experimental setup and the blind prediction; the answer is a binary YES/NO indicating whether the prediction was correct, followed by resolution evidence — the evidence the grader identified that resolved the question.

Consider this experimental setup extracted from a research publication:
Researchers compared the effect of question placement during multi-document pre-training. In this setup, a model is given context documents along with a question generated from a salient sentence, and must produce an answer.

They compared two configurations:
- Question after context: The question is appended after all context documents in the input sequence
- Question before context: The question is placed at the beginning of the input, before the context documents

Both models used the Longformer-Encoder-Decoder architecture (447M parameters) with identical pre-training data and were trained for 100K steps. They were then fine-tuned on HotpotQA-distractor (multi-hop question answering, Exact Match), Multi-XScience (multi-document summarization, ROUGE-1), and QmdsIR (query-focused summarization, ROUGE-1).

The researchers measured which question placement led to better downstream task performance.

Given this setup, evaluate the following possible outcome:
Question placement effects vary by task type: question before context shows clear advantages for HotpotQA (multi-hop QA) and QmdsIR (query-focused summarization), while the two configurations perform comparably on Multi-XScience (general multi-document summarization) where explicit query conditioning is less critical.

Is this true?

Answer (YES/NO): NO